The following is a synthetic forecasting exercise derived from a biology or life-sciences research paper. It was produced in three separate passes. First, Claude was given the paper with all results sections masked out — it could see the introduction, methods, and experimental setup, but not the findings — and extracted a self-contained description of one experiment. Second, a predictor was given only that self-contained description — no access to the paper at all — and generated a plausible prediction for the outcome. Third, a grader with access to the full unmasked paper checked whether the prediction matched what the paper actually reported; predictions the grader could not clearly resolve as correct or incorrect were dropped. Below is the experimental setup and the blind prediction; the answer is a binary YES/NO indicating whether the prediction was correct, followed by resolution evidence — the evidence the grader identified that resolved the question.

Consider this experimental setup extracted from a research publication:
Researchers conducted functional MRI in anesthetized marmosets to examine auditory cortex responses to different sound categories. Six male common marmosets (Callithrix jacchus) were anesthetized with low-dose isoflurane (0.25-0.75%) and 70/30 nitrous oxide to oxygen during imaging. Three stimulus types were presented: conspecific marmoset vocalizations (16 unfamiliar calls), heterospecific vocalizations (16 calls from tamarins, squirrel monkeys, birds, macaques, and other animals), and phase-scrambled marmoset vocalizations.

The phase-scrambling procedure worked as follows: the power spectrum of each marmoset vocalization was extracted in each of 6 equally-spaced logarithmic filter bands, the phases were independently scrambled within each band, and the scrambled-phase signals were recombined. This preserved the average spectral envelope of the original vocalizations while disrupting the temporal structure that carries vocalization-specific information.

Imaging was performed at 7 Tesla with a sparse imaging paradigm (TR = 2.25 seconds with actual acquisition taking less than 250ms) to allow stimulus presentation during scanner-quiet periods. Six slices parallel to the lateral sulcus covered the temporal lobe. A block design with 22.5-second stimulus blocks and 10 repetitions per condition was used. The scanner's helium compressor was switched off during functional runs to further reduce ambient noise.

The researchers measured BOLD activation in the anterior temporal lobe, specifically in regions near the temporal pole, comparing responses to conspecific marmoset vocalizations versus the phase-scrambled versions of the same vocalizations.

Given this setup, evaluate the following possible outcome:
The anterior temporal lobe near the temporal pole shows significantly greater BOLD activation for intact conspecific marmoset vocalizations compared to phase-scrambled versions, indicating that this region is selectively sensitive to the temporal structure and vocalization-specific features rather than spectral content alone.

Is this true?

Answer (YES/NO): YES